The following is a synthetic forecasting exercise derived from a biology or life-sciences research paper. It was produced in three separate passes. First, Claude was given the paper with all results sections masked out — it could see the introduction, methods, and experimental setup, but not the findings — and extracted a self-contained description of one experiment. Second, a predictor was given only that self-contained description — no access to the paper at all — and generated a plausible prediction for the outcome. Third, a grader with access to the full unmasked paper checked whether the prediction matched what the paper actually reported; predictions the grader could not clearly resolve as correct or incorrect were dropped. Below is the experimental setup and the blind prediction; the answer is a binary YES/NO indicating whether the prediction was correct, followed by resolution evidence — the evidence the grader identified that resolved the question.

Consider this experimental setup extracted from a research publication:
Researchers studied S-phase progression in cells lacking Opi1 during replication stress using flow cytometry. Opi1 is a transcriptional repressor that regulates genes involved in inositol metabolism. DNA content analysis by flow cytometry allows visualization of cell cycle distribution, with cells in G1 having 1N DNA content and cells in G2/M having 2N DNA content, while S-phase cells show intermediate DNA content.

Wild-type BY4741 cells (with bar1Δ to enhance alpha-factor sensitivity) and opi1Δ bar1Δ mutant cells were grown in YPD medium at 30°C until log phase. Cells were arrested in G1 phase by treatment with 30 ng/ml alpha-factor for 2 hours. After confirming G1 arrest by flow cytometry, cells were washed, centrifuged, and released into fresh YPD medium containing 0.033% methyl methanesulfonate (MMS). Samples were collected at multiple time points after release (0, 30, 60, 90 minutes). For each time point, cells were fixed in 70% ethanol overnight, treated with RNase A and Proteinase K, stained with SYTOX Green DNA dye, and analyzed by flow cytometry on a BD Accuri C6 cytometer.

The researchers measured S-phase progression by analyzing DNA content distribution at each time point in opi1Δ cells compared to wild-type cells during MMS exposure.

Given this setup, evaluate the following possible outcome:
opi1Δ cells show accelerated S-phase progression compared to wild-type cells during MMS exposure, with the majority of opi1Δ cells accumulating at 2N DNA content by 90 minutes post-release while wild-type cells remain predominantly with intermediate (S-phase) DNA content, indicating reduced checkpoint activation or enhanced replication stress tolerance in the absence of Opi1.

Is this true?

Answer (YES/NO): NO